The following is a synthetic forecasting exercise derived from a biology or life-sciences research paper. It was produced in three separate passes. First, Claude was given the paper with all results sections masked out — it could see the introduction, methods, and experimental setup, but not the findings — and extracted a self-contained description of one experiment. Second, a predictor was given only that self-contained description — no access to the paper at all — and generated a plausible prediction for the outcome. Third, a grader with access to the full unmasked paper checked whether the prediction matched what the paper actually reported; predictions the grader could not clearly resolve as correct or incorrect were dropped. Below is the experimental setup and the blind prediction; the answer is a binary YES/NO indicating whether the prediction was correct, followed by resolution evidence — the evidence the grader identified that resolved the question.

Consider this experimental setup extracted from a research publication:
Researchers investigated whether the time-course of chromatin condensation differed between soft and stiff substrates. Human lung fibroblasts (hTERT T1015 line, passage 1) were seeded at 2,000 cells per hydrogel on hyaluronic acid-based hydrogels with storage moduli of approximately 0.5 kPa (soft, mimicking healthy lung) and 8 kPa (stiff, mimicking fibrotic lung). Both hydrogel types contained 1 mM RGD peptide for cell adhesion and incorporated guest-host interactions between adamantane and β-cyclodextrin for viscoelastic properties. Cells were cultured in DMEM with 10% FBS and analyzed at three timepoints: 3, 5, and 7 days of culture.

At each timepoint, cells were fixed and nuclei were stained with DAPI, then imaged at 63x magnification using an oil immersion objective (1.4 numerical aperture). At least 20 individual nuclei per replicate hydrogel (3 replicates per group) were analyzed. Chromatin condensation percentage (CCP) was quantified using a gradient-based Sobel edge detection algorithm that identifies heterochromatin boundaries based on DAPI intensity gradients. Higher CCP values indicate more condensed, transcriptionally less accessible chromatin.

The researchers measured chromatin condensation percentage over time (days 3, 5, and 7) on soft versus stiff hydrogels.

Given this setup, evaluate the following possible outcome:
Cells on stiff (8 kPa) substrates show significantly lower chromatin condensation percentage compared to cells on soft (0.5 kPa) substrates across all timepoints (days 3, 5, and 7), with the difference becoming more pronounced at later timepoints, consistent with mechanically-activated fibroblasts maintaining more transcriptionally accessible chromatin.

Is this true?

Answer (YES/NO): NO